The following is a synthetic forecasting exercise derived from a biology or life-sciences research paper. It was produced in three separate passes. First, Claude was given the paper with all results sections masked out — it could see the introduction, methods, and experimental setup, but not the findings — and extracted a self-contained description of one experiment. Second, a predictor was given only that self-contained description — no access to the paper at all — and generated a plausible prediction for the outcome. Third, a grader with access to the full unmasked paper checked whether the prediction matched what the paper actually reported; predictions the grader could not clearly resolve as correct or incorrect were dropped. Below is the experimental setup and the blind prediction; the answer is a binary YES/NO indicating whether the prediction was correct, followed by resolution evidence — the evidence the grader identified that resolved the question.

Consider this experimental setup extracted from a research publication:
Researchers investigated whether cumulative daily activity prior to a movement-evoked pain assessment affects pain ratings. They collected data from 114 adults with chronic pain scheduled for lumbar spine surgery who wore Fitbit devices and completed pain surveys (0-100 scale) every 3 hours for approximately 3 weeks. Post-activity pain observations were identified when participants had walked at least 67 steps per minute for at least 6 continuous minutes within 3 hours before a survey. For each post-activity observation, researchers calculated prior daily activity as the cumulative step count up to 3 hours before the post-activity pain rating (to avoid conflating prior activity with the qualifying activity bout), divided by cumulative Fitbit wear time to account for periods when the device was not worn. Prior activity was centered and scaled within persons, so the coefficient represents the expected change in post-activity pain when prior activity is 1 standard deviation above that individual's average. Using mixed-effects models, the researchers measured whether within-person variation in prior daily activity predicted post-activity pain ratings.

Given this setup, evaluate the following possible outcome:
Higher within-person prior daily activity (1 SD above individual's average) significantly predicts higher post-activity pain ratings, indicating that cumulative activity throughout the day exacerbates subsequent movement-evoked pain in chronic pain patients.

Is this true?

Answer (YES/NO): NO